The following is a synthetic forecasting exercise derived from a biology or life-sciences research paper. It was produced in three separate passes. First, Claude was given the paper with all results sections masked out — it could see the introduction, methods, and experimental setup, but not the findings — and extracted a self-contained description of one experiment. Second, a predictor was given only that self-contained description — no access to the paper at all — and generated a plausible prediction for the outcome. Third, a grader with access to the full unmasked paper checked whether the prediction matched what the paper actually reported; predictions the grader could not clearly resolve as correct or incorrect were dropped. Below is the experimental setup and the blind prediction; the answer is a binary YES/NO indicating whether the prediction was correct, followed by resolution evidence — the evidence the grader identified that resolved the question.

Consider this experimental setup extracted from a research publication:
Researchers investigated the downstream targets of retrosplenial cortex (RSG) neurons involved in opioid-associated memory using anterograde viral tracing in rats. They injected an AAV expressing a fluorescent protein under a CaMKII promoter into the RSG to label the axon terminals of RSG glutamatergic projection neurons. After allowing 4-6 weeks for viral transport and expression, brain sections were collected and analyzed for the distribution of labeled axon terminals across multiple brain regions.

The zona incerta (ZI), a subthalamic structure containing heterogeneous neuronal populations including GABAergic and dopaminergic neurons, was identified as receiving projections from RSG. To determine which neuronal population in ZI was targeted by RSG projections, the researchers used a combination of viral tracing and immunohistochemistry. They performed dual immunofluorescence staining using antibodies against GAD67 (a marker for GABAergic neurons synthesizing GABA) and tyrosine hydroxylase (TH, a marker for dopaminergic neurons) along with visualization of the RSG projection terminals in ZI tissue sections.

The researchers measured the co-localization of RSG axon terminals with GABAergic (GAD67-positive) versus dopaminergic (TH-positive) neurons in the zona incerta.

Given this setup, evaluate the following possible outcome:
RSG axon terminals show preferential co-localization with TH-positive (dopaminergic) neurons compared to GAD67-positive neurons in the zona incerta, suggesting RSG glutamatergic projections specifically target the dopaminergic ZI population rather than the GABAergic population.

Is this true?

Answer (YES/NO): NO